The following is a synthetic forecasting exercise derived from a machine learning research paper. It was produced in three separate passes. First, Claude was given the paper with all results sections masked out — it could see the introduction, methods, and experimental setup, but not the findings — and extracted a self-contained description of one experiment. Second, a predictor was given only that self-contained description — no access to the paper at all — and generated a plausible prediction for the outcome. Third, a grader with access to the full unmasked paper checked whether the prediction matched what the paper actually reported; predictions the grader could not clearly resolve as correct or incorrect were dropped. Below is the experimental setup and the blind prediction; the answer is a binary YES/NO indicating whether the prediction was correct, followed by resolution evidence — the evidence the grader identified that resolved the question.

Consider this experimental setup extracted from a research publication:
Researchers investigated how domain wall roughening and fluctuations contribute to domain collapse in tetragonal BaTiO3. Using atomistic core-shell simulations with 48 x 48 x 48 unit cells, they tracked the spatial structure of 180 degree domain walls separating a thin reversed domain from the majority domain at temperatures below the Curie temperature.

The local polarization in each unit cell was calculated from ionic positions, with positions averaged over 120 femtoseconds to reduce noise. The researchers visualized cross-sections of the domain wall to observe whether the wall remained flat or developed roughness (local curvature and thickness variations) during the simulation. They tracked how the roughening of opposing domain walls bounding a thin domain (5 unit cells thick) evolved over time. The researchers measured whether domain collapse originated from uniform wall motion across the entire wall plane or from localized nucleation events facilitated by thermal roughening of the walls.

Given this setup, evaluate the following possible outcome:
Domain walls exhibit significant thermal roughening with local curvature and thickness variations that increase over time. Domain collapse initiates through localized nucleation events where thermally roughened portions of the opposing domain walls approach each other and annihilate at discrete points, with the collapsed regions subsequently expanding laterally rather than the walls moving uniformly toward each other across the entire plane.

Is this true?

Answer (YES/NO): YES